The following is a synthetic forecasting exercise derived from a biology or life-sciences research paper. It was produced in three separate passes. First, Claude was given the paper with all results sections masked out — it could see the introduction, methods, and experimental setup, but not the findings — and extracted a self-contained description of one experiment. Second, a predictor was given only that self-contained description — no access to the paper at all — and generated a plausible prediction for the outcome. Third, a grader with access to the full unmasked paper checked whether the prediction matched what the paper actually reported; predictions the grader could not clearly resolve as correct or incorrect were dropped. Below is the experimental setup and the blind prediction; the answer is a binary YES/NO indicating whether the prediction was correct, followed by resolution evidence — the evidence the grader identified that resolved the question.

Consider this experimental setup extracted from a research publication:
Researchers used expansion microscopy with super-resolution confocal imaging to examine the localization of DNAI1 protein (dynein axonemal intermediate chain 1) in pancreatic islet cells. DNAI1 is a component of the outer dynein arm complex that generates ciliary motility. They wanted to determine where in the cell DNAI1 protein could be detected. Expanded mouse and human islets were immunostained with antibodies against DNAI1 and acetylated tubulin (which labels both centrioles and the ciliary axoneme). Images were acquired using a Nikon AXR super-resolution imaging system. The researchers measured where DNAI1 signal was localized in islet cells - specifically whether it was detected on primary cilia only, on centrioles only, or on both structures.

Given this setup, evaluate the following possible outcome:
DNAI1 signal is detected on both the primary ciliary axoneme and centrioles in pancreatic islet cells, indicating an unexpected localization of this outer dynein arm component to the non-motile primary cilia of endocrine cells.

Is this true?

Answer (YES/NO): YES